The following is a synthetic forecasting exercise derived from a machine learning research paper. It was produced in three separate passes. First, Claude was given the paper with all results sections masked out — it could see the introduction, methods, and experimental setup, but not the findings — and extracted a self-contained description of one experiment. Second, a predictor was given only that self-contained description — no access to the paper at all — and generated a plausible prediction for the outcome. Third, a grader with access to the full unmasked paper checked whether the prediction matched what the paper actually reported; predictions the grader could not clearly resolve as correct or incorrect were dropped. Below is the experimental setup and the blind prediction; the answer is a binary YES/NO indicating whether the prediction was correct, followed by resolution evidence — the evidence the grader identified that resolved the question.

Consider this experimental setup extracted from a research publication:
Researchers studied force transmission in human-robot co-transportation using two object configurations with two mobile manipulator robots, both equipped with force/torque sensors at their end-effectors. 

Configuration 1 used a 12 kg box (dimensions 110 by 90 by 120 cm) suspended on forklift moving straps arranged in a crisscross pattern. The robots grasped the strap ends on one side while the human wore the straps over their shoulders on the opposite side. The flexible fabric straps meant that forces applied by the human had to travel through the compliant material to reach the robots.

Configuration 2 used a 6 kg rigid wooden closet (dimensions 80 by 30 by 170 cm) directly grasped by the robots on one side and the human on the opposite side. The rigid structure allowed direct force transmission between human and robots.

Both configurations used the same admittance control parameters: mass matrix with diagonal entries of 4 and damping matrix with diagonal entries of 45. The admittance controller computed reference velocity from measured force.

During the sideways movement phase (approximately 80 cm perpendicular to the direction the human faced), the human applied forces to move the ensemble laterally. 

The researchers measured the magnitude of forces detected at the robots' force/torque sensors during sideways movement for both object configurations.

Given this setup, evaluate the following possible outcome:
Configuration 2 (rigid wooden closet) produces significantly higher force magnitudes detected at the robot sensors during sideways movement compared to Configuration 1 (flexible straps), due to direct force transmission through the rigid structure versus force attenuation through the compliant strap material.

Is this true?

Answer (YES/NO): YES